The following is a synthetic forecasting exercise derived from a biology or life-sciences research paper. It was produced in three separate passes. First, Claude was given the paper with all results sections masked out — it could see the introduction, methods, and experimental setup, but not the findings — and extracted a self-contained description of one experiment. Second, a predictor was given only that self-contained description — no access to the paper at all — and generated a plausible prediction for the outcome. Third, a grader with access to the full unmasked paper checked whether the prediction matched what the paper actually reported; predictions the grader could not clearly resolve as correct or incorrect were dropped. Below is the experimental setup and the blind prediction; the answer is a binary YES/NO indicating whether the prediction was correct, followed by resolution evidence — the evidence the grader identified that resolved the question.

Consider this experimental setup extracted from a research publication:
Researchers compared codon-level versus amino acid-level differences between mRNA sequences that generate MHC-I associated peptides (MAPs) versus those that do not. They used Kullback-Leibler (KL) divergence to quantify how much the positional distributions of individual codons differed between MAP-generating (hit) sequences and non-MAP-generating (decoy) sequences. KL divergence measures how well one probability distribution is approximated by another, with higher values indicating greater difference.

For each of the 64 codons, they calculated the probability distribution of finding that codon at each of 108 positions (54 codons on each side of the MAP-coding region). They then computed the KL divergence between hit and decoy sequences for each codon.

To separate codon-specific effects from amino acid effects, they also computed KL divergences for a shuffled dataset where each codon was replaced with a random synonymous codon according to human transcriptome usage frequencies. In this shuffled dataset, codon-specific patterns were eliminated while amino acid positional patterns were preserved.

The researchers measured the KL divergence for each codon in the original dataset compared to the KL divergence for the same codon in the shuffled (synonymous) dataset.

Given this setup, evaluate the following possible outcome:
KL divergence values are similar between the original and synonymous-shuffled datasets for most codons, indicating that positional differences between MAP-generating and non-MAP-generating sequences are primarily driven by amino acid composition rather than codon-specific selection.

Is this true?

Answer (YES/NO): NO